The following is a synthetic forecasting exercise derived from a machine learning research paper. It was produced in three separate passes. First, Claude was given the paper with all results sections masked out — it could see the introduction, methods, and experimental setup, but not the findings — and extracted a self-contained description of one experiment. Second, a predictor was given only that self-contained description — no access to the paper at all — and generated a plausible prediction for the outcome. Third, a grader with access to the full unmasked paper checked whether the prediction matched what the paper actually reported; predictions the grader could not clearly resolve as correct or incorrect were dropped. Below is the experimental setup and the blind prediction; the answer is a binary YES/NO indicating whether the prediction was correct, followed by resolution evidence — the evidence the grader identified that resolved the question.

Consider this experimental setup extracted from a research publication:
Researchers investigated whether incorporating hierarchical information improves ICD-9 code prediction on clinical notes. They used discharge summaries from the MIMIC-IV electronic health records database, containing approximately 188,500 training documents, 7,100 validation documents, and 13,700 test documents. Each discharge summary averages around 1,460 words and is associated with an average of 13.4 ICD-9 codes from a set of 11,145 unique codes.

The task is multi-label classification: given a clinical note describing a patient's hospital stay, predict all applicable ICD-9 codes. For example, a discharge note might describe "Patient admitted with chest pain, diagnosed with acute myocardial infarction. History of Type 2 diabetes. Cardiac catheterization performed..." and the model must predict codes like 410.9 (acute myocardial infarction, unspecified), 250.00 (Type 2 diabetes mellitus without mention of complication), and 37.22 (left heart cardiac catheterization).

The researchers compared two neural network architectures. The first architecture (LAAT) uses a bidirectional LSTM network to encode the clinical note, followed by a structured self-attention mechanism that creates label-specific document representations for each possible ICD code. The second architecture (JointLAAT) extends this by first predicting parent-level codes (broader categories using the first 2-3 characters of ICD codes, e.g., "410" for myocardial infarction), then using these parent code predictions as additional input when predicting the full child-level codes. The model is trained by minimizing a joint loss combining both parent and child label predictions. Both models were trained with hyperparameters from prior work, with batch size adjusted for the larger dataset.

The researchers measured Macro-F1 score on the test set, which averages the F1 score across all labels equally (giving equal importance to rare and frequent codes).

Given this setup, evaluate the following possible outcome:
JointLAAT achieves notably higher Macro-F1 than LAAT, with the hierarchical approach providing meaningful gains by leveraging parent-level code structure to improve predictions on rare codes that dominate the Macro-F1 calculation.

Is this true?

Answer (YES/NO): NO